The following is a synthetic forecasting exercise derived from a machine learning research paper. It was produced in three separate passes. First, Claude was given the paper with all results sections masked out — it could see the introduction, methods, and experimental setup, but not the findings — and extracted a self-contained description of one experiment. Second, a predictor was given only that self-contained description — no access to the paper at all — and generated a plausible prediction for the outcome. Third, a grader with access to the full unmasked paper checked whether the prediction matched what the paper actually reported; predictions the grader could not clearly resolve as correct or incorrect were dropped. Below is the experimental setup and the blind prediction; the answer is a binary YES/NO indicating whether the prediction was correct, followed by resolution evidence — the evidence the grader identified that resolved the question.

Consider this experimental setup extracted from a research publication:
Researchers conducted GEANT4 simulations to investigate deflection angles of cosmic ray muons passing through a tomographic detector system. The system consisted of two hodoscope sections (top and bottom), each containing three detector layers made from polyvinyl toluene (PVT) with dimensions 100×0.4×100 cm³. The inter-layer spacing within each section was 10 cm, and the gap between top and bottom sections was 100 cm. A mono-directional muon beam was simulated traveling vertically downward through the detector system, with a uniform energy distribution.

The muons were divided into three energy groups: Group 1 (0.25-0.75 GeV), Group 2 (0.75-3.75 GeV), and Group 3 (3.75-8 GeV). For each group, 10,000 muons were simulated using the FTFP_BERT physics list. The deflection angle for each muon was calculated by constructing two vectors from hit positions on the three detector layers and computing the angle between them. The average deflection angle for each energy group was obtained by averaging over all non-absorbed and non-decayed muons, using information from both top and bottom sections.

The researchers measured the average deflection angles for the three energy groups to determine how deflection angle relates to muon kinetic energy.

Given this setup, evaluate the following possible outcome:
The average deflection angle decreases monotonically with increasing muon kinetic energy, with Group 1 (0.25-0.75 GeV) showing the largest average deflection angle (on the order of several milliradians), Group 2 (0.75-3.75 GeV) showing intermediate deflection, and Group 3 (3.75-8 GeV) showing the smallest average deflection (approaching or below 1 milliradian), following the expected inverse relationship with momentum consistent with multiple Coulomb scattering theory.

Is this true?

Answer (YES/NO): YES